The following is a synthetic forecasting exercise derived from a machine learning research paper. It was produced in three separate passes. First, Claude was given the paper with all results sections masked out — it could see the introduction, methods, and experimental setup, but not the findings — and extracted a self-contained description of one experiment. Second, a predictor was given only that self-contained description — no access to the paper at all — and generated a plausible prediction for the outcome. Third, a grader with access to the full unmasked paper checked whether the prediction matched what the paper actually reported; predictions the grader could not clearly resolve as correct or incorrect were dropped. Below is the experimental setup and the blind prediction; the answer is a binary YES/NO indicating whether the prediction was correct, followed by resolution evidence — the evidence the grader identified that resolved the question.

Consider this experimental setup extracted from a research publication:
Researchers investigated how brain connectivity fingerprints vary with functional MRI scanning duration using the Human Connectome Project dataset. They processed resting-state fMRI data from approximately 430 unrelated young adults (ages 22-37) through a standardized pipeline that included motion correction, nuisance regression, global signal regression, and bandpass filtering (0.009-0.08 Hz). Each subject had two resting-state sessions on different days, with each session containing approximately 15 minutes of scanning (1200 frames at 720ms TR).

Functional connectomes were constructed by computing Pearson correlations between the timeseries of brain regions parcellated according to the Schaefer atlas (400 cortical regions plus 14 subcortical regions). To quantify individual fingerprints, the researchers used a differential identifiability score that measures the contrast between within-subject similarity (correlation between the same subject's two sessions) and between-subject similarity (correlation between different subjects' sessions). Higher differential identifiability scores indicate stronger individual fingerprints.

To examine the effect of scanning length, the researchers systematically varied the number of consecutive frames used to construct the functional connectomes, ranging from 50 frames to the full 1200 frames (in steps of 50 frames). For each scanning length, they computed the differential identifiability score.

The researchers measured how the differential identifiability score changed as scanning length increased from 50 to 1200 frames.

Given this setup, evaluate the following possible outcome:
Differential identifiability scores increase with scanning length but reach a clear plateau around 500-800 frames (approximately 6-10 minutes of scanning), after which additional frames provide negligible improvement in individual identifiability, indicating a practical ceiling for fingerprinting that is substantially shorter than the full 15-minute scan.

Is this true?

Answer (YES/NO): NO